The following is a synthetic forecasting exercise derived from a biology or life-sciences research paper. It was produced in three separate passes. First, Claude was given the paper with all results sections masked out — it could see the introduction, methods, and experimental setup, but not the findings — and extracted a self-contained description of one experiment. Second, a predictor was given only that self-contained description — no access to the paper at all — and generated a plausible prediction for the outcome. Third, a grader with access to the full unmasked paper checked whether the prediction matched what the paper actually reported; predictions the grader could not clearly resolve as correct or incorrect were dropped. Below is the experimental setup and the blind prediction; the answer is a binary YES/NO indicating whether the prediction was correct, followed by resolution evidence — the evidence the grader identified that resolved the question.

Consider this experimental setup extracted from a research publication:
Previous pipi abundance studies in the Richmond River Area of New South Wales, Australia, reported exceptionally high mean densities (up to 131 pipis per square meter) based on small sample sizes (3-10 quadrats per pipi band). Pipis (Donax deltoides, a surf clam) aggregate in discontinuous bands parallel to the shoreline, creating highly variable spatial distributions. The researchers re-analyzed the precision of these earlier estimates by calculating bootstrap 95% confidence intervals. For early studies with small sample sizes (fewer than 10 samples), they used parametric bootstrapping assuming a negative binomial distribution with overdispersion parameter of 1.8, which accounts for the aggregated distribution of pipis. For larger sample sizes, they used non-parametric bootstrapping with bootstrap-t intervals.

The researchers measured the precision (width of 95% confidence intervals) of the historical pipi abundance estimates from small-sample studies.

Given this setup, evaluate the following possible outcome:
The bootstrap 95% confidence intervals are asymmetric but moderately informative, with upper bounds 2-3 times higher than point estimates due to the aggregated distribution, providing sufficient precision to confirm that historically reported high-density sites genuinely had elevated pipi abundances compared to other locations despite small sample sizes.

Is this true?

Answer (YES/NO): NO